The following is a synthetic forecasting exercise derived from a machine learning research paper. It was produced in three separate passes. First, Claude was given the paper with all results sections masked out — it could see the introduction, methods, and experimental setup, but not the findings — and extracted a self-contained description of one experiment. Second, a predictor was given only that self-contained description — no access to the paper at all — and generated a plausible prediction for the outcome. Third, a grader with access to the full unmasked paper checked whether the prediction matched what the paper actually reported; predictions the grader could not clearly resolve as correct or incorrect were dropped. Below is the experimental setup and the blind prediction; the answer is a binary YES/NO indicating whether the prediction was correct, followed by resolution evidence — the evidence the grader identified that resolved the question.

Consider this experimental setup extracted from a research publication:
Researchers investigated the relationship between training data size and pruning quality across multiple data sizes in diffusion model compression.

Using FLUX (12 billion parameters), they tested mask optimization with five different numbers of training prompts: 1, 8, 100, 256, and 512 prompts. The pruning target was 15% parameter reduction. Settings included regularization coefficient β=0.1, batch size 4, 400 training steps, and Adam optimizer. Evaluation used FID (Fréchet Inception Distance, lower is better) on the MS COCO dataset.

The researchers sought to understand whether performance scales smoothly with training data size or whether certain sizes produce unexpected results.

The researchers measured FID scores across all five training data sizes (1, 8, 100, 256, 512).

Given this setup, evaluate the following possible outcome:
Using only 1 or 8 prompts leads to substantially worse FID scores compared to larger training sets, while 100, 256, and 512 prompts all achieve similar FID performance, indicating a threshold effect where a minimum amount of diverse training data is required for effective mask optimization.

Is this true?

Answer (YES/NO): NO